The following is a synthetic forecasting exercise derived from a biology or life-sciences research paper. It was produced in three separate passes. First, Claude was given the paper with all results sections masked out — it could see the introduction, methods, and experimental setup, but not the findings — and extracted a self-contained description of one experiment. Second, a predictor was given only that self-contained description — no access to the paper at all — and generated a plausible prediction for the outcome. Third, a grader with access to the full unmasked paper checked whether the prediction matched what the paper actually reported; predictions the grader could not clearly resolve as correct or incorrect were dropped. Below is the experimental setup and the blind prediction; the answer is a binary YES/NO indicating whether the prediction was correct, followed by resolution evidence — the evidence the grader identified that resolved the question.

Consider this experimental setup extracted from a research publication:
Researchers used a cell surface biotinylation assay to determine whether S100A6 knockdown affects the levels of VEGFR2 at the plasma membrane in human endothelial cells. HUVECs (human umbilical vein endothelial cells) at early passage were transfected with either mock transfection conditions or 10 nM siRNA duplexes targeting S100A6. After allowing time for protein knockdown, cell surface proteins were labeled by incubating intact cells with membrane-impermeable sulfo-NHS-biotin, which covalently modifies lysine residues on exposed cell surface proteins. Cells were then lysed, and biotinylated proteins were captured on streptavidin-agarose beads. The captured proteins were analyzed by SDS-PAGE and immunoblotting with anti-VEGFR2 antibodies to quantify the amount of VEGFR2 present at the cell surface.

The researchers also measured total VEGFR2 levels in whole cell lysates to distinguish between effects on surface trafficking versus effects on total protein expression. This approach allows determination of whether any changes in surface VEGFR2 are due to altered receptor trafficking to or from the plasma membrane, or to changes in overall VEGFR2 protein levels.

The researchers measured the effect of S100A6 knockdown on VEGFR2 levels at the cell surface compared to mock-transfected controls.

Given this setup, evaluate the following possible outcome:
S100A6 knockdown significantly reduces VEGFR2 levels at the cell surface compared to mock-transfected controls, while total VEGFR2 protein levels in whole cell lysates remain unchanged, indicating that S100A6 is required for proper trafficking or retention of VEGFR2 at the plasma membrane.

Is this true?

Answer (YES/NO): NO